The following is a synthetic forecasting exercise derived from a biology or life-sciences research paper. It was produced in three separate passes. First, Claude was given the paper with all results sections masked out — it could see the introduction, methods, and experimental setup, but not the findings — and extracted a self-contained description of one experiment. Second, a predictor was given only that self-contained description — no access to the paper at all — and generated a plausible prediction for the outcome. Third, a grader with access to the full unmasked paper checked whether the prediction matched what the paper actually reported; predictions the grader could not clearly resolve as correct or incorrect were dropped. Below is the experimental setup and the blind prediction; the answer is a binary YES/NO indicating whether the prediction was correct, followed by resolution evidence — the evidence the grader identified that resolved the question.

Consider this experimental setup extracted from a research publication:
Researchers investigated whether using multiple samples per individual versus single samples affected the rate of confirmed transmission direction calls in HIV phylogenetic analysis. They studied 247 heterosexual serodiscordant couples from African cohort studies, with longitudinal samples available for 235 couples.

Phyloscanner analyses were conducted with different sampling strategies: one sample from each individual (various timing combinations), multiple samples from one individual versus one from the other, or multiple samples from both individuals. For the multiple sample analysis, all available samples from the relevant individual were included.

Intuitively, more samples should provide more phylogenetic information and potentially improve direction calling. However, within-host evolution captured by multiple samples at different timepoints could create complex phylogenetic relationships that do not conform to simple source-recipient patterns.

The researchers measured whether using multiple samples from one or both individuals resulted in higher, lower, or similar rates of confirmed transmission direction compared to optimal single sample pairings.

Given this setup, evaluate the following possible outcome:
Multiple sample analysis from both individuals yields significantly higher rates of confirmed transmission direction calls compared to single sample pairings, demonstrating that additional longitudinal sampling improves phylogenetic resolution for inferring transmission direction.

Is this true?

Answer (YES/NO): NO